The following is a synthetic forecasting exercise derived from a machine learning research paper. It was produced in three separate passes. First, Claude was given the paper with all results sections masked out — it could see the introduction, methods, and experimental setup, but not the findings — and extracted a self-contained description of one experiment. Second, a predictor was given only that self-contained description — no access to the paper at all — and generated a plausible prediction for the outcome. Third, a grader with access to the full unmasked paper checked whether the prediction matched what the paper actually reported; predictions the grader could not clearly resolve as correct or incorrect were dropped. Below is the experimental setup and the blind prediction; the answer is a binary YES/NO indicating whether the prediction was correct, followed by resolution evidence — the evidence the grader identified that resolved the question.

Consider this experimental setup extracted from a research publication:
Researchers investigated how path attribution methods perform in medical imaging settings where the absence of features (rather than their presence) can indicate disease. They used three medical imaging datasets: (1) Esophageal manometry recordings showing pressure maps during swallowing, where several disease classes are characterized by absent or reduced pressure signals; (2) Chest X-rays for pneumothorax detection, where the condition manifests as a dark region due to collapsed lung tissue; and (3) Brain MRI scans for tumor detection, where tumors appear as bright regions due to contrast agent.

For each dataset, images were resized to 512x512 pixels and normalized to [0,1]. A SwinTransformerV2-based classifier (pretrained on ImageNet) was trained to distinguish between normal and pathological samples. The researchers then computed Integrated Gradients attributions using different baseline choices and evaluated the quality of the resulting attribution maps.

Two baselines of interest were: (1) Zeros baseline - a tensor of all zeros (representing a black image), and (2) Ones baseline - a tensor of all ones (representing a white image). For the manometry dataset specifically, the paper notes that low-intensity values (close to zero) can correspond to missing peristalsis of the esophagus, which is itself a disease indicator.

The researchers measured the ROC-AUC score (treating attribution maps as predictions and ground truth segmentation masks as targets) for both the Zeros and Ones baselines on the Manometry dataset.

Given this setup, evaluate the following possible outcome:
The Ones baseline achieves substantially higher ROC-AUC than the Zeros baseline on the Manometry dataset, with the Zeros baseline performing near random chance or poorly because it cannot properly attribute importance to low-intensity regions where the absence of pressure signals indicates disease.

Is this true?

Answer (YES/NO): NO